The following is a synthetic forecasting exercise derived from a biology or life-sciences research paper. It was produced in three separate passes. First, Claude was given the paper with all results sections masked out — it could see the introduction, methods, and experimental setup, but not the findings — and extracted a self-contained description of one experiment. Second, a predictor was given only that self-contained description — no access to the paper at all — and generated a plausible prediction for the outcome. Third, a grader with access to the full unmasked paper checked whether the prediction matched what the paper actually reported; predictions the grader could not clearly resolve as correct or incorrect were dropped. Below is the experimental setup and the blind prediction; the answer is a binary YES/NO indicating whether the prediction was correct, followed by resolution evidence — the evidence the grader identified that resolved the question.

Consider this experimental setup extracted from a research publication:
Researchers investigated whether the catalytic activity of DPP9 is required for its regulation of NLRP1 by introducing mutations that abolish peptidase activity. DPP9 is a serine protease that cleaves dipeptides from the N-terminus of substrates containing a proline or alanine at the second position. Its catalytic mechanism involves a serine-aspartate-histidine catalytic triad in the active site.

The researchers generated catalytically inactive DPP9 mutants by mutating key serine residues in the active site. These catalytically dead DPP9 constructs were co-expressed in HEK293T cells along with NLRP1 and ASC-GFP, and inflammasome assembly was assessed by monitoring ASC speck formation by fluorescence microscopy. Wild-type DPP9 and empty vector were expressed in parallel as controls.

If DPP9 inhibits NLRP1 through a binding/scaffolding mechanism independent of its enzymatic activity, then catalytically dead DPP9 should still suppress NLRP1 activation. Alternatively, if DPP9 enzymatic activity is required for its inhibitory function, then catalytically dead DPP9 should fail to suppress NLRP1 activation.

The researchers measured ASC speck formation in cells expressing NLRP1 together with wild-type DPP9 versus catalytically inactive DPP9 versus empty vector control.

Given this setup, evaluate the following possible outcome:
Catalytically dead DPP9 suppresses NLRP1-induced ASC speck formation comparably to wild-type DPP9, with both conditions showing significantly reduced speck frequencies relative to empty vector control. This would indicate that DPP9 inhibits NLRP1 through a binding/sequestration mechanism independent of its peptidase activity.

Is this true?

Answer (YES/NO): NO